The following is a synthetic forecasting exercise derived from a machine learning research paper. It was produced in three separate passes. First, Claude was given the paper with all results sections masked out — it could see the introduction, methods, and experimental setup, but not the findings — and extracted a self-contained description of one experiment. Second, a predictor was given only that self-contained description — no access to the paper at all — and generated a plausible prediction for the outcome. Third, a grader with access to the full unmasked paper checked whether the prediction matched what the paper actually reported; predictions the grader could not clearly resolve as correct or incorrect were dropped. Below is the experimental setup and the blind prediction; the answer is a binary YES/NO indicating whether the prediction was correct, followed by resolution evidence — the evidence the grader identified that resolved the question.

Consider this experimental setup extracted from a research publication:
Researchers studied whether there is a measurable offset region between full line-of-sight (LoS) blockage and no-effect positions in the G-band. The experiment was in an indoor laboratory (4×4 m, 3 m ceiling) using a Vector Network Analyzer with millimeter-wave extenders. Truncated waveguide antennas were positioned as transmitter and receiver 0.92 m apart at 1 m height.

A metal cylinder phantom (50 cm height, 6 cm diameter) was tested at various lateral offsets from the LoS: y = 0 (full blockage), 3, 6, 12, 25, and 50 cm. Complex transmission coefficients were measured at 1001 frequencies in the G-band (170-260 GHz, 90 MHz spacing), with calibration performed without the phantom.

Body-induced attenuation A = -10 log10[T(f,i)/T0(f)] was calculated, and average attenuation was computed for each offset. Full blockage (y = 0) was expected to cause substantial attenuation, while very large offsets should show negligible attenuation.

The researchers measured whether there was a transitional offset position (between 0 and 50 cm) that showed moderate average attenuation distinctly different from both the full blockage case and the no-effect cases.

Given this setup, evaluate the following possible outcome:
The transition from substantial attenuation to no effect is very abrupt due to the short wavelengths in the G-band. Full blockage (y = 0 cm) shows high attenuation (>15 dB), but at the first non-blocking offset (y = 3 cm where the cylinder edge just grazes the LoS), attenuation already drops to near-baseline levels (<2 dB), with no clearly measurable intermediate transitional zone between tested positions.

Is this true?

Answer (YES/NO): NO